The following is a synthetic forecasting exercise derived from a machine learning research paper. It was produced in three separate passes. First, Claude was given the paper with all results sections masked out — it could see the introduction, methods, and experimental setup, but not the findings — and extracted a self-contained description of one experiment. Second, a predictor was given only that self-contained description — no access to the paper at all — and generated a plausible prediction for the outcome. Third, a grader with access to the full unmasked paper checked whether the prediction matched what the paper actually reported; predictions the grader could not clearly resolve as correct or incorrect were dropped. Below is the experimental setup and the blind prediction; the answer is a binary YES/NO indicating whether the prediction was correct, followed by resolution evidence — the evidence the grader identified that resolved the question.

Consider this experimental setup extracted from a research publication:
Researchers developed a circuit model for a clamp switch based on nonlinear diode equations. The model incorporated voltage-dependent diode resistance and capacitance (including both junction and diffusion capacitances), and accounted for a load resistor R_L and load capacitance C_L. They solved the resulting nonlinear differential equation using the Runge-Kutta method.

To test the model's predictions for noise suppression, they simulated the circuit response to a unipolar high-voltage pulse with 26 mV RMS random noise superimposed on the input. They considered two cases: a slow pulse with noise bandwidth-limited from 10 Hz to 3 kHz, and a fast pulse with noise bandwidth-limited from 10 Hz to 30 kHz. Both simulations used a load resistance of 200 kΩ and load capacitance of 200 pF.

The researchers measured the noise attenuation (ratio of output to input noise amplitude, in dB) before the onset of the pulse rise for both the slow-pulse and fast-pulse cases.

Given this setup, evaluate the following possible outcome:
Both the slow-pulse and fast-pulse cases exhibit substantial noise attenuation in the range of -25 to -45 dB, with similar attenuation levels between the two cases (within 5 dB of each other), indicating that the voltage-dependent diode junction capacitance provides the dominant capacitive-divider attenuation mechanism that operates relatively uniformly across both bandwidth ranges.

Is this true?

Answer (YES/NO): NO